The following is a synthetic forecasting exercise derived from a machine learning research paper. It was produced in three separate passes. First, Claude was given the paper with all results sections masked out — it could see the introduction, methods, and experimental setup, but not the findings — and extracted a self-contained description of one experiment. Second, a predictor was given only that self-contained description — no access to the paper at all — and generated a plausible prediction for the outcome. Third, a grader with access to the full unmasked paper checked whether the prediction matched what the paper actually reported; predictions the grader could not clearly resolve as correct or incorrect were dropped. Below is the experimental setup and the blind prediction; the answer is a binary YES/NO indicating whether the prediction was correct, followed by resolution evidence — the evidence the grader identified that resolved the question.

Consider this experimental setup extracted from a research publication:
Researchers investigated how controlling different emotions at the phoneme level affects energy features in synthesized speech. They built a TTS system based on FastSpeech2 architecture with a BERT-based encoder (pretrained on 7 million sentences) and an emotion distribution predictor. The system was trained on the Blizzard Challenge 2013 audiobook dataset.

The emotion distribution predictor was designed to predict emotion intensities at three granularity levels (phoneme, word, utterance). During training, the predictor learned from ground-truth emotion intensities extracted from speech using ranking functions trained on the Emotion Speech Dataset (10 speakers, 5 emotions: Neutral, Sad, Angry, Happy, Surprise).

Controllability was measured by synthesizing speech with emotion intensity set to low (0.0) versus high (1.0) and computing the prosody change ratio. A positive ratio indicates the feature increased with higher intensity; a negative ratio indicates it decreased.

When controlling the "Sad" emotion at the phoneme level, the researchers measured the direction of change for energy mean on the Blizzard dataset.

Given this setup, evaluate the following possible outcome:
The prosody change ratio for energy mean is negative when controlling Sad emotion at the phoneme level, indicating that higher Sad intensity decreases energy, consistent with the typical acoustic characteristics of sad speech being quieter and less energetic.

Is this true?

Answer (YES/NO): YES